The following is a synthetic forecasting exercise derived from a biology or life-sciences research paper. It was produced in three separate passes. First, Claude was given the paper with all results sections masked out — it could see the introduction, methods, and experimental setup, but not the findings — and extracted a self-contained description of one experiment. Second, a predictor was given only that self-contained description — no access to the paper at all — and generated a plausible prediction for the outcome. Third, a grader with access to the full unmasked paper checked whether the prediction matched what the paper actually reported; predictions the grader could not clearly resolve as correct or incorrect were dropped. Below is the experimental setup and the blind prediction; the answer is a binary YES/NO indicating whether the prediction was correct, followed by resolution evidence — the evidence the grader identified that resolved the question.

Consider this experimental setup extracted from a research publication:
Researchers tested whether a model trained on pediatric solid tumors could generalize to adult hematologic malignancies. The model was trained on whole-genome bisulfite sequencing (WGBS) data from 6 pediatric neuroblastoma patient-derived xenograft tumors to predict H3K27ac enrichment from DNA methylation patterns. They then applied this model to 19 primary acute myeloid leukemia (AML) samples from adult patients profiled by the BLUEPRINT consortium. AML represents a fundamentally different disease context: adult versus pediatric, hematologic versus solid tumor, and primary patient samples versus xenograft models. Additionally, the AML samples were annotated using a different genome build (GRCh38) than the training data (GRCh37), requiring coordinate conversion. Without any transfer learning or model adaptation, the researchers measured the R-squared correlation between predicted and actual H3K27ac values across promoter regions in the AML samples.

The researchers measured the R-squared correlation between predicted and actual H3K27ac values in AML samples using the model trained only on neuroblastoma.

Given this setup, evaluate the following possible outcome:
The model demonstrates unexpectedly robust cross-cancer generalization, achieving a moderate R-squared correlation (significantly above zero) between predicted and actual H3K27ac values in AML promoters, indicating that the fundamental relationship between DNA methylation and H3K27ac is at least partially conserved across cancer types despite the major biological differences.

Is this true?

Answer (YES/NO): YES